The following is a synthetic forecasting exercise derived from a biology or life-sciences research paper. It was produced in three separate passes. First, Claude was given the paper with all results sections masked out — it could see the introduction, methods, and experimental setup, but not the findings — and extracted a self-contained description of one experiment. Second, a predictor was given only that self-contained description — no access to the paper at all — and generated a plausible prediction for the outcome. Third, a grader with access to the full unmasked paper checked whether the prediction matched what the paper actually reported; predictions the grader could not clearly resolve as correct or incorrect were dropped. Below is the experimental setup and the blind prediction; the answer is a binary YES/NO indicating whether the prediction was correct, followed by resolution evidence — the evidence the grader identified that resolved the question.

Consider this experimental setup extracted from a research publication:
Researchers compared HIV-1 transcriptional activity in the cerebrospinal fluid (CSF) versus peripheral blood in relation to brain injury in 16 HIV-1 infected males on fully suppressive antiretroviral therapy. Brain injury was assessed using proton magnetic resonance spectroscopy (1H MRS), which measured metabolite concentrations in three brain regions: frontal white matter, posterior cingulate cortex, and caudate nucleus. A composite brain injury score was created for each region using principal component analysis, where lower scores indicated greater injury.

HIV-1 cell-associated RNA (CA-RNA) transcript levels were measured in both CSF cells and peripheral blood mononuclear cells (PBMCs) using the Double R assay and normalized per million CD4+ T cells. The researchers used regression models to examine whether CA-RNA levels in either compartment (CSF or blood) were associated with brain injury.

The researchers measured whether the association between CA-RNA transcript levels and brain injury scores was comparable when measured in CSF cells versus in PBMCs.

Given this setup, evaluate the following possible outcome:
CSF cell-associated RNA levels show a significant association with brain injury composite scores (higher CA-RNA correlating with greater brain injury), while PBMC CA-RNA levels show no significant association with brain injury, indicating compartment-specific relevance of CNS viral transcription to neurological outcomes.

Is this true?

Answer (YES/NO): NO